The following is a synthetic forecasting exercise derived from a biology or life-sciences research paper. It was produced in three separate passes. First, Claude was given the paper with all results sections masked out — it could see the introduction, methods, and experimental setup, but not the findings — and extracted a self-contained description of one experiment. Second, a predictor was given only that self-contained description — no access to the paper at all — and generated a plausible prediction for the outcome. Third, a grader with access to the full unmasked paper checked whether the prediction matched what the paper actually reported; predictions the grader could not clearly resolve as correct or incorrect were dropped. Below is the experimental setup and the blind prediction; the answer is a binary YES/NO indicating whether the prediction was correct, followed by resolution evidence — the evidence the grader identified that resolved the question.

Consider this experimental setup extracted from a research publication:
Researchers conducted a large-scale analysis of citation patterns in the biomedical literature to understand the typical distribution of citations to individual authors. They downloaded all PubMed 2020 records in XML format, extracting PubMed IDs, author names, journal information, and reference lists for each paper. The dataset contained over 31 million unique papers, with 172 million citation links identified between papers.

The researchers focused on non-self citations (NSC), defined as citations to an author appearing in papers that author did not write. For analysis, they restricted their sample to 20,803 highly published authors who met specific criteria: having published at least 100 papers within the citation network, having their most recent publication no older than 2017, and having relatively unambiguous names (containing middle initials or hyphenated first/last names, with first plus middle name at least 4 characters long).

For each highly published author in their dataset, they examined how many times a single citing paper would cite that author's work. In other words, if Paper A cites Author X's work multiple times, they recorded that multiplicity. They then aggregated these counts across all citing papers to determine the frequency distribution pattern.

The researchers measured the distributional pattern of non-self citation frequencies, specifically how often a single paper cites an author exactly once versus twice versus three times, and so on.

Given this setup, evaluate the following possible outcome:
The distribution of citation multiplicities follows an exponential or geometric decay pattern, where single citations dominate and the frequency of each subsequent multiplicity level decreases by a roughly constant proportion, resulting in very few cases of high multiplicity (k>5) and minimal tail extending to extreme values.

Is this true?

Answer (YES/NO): NO